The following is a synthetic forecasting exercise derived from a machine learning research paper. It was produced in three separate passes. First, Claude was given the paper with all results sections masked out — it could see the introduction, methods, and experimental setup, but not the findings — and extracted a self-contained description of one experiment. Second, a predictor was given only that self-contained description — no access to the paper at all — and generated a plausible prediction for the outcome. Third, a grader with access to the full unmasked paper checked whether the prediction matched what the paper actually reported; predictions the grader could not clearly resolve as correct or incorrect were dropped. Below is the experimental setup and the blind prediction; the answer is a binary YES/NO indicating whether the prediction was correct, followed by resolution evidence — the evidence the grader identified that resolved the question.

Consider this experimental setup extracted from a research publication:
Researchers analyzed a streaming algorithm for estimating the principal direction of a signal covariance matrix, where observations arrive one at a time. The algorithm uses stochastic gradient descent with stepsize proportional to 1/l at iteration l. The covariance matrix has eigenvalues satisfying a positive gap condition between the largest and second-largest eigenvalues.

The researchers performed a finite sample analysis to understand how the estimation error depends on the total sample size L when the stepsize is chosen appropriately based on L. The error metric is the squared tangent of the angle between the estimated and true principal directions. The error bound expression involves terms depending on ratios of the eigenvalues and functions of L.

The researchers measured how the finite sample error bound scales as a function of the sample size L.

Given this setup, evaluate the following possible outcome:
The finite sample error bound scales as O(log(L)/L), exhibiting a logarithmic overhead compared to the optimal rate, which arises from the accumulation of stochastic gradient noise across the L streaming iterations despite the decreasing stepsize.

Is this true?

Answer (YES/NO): YES